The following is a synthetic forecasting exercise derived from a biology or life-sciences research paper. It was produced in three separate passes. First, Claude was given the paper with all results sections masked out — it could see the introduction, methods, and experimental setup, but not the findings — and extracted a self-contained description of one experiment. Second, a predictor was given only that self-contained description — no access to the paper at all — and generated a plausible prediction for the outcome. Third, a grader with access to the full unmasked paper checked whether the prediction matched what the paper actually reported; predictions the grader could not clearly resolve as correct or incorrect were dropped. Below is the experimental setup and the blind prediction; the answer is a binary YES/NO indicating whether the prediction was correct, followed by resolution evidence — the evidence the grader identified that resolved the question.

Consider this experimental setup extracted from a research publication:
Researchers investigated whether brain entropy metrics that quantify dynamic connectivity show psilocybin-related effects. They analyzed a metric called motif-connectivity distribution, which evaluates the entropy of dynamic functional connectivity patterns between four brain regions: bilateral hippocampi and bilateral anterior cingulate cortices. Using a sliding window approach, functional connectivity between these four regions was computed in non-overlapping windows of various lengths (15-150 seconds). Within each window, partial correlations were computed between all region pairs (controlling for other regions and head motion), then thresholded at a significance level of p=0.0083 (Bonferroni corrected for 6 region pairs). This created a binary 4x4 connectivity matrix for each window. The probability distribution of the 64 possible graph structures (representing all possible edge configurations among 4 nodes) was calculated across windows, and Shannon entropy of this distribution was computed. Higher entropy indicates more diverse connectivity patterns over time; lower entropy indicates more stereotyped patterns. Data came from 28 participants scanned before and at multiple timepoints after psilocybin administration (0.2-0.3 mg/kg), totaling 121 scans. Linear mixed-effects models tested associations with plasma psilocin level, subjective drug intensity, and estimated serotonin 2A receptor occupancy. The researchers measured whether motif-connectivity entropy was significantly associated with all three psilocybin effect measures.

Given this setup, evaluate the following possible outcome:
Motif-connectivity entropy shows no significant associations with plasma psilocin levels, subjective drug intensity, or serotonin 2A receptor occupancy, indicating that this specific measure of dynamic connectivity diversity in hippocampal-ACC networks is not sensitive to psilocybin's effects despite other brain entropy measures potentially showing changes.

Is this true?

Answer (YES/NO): NO